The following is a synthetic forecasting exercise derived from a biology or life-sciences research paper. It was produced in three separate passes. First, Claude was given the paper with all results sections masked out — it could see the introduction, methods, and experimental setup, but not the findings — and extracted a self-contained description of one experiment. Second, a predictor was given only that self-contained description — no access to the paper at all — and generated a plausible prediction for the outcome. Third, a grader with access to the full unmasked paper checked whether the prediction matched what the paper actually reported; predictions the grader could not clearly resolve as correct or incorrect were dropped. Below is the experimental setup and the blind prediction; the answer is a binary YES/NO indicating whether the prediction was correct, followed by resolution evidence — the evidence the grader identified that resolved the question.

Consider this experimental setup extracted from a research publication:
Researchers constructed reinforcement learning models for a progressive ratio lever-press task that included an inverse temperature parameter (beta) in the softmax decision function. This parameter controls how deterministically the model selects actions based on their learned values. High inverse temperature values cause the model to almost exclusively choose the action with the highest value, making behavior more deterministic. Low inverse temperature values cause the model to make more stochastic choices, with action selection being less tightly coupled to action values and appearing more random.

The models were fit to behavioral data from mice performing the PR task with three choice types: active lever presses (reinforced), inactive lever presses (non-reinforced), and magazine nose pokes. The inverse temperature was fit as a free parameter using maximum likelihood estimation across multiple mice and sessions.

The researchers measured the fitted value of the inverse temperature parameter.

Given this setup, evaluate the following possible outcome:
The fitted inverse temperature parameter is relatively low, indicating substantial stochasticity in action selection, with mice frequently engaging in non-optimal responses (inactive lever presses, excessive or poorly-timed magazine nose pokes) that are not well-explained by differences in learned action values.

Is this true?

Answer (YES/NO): NO